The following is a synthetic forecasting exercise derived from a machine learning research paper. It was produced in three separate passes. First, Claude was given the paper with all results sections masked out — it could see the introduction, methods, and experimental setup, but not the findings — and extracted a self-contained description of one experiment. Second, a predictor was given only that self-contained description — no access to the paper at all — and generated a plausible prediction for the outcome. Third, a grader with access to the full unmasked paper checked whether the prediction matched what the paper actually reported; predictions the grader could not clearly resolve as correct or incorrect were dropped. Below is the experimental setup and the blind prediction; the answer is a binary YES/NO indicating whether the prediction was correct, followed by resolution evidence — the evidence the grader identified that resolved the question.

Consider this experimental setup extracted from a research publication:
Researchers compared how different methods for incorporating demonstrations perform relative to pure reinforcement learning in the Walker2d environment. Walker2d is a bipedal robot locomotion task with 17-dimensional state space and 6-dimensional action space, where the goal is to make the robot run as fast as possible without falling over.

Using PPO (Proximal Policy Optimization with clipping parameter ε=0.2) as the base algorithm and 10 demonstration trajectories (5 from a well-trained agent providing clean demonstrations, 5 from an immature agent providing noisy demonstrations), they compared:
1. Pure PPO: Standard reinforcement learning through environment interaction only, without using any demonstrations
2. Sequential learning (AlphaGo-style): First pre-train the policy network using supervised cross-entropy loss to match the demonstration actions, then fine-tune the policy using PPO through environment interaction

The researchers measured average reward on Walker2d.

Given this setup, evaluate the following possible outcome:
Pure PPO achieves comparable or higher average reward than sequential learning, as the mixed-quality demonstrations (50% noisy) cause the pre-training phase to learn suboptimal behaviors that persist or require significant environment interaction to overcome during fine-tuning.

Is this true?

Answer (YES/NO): YES